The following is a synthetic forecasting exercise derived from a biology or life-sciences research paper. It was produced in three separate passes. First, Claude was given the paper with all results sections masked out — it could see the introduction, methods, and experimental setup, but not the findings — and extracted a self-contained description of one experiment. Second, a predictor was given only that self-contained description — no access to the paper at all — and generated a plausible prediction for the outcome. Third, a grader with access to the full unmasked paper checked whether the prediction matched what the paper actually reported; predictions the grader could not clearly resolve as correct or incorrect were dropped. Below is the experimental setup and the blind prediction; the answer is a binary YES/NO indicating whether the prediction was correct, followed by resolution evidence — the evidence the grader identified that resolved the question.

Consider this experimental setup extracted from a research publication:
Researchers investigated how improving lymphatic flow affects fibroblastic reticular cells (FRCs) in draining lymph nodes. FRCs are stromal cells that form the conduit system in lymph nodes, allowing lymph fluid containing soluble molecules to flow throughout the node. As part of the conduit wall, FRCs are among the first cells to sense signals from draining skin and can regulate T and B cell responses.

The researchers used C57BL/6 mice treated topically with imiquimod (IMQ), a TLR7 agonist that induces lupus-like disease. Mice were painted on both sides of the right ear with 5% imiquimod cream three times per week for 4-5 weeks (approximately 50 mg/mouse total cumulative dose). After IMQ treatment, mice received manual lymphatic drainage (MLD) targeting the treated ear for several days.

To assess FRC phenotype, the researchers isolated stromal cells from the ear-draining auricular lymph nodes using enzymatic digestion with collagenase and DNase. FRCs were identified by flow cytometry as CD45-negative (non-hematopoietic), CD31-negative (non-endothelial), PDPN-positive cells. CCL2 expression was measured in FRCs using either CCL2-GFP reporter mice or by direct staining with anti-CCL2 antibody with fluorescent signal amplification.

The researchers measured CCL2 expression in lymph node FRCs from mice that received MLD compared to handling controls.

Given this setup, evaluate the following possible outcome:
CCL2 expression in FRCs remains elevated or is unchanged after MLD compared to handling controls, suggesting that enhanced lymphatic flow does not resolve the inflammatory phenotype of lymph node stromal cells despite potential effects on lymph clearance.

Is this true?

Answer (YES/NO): NO